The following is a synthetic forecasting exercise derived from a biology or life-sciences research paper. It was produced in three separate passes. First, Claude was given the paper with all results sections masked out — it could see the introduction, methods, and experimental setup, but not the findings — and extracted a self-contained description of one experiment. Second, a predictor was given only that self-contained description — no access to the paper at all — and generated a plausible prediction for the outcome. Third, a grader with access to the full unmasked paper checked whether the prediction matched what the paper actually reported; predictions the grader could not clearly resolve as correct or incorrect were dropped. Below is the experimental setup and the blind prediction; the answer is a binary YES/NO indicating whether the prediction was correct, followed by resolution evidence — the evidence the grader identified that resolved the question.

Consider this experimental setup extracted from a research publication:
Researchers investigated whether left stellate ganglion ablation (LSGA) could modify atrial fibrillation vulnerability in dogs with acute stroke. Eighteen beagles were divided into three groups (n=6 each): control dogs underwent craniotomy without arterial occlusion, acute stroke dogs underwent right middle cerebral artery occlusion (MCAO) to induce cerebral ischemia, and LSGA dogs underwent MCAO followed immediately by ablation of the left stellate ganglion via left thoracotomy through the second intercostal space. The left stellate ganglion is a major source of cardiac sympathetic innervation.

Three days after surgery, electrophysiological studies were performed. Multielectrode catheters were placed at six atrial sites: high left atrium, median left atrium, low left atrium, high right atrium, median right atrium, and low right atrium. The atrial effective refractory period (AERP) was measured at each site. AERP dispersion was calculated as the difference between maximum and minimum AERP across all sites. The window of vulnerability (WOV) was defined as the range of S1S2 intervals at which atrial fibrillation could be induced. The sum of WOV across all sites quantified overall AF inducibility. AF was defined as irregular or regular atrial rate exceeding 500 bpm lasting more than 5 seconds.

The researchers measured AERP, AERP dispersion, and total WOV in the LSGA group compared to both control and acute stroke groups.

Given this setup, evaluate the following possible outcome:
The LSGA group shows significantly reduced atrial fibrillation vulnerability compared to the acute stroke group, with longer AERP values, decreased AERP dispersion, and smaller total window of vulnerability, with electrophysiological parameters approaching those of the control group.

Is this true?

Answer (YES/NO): YES